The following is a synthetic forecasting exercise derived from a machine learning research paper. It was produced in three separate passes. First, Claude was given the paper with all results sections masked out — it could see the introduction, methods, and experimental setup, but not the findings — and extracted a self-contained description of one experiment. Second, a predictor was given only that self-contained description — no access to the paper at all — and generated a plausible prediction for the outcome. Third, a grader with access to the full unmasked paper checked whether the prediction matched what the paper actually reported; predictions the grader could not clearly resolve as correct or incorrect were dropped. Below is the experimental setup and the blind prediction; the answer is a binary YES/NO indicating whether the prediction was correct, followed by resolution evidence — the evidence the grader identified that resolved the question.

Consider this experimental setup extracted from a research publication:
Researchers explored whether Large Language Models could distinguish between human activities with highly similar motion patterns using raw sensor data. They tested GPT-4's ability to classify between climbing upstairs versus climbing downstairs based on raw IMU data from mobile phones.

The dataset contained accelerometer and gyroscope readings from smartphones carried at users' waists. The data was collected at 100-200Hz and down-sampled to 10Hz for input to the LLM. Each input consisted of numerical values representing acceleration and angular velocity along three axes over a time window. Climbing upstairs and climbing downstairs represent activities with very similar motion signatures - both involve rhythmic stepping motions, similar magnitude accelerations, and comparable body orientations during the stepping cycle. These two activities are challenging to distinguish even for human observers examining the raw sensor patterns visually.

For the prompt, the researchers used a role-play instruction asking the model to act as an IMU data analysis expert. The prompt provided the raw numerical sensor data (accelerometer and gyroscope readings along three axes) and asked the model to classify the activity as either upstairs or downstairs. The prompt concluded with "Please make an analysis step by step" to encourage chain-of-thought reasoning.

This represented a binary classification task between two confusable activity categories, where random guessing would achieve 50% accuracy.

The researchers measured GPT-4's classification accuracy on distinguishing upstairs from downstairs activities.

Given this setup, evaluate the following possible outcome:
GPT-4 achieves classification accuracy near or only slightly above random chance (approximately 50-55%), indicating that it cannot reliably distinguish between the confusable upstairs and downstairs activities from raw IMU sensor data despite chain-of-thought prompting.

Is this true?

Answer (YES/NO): NO